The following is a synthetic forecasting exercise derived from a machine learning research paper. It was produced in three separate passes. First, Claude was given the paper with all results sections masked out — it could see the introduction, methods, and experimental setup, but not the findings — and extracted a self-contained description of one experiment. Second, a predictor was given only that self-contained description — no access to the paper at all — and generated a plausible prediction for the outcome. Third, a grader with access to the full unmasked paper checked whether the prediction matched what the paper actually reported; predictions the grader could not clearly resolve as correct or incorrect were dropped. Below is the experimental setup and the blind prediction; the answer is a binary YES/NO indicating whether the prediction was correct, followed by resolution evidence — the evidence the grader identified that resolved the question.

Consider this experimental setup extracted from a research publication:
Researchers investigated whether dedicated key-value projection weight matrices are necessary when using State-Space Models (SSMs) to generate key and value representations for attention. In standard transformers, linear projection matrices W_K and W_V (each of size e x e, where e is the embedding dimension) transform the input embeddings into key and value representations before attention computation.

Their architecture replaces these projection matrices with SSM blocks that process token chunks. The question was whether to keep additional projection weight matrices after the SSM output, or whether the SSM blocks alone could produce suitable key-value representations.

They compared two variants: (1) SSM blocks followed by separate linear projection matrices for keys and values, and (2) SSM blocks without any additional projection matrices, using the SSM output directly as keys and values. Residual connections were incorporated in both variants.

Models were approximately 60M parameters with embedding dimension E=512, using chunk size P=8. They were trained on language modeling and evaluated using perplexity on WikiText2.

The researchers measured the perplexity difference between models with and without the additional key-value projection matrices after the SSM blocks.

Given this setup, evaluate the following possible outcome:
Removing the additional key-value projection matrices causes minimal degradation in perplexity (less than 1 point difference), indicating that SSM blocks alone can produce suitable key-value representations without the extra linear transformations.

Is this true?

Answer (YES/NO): YES